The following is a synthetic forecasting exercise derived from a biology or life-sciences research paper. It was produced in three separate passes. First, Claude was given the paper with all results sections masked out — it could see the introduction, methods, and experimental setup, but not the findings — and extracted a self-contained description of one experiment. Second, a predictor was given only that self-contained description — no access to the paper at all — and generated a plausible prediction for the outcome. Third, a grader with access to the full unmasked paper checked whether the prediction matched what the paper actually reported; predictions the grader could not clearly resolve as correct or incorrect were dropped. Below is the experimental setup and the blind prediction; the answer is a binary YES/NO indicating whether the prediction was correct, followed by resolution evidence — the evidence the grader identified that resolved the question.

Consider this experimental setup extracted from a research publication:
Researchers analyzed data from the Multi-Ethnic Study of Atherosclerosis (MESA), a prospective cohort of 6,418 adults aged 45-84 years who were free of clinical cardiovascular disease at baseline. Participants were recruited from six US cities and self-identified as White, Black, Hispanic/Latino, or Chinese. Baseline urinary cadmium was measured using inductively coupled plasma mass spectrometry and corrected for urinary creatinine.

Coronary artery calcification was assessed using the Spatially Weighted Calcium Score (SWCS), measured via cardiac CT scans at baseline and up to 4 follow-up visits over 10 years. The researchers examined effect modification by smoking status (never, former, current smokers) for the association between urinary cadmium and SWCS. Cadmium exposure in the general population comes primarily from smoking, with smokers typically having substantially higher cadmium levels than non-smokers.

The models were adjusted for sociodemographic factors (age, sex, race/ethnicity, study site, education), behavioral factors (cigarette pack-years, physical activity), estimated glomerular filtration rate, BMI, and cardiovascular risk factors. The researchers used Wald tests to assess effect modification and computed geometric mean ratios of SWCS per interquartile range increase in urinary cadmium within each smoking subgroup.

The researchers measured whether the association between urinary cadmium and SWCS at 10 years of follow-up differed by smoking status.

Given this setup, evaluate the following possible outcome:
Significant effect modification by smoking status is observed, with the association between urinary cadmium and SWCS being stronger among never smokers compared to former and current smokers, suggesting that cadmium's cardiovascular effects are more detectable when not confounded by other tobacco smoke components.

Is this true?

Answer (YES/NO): NO